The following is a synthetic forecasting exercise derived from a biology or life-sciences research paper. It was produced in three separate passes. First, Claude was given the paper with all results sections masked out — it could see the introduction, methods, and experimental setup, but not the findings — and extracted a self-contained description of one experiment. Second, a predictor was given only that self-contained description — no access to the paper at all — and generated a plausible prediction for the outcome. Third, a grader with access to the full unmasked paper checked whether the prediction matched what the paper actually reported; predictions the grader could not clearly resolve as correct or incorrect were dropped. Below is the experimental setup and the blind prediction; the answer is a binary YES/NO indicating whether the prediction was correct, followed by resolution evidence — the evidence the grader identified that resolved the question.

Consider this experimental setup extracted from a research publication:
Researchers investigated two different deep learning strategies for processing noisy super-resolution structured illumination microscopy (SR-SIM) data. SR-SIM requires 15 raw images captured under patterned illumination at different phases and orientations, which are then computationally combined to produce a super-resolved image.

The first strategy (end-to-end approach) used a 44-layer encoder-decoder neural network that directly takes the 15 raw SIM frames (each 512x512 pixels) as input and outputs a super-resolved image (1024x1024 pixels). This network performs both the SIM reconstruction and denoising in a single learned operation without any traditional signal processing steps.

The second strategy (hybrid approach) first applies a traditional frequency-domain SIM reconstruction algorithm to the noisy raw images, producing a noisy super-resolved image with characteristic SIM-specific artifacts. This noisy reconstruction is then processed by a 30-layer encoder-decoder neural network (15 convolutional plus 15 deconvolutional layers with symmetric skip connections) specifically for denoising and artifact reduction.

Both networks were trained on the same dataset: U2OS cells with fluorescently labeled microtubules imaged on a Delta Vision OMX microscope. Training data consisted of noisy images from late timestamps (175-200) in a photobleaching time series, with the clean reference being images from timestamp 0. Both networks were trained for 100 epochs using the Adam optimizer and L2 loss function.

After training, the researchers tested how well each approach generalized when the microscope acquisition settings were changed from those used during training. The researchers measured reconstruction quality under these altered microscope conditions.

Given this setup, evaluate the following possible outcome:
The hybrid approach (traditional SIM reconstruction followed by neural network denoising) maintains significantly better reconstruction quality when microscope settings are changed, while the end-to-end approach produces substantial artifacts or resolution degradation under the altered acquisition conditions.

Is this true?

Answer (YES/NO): YES